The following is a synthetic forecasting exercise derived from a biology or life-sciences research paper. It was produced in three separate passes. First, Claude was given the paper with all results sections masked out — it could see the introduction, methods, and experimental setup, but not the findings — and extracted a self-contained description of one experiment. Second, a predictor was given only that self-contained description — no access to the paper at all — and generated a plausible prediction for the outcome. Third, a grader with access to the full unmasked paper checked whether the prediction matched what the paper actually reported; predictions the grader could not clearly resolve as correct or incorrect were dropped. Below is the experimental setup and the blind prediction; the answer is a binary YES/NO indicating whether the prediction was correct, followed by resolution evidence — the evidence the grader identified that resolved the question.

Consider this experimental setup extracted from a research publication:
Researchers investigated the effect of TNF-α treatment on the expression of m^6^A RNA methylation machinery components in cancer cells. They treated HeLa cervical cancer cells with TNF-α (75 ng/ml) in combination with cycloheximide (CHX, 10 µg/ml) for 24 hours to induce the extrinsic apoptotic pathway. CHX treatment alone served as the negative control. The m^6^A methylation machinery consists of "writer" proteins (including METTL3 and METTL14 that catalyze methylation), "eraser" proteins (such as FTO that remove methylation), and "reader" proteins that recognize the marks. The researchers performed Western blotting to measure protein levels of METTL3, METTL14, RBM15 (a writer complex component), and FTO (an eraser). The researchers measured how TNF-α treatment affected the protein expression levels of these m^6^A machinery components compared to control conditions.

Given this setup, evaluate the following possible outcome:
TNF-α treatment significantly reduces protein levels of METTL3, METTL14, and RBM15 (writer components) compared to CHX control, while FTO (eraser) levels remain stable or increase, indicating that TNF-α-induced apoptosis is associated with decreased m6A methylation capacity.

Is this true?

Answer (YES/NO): NO